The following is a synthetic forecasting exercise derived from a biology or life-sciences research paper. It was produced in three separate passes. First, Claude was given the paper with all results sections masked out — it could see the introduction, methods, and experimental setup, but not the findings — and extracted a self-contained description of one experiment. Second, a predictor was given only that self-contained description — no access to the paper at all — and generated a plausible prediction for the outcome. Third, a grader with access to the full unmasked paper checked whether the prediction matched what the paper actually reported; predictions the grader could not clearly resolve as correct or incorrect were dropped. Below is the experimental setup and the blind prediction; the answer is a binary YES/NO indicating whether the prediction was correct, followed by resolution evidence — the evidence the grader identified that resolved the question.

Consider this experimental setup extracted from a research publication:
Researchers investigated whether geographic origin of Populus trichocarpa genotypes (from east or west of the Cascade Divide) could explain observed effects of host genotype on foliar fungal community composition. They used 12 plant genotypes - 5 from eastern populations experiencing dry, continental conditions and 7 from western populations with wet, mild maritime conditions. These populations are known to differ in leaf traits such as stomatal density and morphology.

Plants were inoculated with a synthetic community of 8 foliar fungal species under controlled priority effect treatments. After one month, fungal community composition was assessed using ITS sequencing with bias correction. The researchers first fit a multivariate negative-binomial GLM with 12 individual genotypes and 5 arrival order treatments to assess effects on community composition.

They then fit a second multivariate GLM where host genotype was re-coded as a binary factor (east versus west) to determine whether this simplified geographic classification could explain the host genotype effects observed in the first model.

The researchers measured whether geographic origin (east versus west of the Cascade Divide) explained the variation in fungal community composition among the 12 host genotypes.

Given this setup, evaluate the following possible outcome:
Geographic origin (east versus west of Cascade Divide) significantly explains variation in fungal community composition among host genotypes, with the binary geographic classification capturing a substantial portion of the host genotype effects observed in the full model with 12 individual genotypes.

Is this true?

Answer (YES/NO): NO